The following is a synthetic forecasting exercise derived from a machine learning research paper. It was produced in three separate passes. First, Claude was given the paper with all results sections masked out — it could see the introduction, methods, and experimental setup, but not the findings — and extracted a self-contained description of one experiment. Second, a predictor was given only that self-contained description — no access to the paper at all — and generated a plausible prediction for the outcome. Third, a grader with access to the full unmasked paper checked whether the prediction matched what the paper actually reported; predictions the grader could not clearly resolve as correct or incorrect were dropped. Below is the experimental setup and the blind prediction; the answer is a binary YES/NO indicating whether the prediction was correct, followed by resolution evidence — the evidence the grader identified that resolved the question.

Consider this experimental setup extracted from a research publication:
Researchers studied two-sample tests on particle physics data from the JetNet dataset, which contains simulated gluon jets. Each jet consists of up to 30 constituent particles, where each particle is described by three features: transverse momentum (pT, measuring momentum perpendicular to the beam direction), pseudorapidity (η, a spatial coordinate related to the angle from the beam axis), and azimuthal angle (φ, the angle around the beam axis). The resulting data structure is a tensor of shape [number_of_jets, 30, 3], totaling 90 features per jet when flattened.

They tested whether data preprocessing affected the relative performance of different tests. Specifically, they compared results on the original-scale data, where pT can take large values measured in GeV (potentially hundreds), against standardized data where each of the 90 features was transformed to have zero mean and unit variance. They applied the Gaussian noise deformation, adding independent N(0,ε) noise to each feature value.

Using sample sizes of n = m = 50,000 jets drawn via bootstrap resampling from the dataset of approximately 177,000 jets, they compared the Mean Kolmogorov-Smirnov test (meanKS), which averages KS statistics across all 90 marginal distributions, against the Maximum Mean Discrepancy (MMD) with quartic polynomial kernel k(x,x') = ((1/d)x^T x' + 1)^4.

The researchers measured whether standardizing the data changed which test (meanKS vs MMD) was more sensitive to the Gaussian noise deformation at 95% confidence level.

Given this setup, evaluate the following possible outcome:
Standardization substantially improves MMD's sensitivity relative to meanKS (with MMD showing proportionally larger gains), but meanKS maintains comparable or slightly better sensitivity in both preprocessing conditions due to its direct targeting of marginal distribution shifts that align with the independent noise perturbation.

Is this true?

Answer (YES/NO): NO